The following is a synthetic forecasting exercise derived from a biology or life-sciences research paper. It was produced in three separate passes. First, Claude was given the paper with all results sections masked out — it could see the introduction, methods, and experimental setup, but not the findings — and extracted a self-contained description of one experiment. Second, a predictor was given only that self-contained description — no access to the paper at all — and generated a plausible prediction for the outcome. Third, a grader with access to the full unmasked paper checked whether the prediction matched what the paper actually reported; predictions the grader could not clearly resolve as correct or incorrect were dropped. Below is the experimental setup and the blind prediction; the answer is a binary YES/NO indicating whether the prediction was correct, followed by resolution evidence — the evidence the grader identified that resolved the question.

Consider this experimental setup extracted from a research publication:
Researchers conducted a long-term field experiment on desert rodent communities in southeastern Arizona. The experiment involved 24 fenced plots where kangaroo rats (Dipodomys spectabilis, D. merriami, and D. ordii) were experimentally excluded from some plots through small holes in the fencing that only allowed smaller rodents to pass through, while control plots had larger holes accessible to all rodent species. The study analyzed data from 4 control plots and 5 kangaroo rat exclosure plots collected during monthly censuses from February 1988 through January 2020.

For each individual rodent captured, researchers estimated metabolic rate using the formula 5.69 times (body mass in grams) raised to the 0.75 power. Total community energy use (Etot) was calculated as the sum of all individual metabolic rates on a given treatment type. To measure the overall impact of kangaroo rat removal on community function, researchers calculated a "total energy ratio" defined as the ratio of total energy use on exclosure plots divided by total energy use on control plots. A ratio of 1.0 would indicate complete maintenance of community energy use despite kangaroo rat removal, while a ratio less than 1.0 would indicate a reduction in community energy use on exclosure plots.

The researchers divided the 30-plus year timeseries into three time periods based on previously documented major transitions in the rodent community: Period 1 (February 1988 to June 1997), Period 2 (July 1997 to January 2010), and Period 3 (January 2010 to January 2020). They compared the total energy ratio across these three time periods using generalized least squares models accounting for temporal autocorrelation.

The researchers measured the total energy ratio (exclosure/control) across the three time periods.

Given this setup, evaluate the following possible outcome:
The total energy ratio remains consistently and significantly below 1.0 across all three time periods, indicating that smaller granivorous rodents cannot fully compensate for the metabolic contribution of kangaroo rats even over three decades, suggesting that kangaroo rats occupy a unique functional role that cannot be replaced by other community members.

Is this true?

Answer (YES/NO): NO